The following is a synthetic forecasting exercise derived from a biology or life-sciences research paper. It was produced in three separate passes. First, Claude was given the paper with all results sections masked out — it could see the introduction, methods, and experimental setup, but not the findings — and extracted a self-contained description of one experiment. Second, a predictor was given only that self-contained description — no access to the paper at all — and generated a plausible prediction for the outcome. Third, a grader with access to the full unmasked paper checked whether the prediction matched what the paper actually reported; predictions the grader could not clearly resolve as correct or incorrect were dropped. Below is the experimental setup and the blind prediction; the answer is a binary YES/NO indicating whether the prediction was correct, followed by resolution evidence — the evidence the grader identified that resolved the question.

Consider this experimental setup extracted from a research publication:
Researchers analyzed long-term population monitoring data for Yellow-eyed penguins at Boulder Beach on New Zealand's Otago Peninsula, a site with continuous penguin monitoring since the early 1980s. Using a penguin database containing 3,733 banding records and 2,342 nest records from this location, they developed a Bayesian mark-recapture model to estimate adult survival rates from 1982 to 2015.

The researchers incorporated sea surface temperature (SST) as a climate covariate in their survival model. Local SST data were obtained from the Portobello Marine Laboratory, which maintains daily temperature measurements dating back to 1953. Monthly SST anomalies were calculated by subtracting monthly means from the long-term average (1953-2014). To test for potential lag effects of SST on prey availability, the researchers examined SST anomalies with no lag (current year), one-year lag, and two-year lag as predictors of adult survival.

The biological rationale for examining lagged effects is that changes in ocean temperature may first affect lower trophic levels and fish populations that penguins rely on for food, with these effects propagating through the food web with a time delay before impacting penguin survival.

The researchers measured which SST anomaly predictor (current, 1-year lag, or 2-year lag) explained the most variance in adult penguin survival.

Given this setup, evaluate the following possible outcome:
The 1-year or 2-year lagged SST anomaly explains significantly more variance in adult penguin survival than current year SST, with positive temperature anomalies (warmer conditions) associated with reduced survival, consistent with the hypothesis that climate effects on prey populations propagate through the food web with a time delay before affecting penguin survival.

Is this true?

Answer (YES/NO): NO